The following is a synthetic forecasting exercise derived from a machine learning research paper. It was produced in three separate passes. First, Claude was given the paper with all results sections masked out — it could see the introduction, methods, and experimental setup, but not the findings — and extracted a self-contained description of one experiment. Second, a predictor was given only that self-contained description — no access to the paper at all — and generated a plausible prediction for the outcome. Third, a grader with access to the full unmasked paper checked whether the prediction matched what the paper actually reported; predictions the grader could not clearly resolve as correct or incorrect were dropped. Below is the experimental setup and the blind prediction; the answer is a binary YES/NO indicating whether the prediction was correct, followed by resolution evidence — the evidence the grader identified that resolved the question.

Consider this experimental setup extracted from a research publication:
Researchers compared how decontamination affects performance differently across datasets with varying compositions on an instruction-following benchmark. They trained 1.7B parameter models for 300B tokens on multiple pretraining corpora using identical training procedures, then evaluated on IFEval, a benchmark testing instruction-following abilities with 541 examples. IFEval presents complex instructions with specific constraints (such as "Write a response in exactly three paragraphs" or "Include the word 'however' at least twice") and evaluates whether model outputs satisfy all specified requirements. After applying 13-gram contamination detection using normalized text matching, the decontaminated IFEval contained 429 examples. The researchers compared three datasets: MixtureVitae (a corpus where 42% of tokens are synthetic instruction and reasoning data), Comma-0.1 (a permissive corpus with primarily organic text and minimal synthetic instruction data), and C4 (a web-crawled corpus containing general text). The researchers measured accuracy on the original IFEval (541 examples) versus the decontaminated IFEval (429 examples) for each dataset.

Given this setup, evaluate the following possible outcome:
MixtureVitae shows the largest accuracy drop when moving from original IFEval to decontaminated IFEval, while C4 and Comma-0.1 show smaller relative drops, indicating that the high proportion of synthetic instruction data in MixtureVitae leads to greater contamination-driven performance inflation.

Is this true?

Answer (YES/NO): NO